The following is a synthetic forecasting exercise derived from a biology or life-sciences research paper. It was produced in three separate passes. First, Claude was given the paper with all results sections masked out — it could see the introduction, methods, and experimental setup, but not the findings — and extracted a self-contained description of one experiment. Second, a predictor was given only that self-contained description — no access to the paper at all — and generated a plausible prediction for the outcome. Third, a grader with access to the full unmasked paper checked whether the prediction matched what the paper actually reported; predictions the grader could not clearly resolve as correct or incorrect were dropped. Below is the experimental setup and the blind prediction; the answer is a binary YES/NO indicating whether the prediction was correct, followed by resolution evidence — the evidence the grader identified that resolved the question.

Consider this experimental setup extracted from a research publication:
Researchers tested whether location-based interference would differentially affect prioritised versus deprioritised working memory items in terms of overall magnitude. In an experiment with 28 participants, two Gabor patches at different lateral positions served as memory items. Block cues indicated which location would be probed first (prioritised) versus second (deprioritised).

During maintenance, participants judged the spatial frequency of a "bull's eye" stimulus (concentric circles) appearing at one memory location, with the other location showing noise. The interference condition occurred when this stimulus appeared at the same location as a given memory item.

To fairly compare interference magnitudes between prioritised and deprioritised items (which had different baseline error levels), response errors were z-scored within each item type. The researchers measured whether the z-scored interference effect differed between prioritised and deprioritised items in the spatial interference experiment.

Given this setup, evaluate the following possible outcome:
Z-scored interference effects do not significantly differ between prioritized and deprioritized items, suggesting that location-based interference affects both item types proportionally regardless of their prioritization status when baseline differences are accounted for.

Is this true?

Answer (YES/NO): YES